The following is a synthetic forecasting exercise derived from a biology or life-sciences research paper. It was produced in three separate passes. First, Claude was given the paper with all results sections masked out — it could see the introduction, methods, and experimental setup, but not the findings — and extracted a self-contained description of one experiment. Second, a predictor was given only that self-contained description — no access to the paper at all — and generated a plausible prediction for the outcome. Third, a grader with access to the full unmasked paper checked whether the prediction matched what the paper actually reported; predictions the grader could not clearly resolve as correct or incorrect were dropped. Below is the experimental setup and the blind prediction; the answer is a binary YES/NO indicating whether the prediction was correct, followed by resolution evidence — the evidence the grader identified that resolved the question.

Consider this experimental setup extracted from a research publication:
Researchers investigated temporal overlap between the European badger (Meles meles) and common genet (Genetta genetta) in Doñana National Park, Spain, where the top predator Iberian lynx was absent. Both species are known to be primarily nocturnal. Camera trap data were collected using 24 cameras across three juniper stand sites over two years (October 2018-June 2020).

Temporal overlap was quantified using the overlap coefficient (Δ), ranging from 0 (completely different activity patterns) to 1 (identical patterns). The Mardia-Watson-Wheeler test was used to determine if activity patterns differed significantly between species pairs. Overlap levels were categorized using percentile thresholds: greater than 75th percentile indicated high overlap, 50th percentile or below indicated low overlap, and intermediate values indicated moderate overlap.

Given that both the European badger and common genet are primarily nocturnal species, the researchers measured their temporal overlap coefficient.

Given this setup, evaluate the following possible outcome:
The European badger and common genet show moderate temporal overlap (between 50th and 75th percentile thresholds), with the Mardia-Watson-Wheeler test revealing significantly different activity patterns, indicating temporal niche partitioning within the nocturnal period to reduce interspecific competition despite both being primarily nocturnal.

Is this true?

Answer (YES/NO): NO